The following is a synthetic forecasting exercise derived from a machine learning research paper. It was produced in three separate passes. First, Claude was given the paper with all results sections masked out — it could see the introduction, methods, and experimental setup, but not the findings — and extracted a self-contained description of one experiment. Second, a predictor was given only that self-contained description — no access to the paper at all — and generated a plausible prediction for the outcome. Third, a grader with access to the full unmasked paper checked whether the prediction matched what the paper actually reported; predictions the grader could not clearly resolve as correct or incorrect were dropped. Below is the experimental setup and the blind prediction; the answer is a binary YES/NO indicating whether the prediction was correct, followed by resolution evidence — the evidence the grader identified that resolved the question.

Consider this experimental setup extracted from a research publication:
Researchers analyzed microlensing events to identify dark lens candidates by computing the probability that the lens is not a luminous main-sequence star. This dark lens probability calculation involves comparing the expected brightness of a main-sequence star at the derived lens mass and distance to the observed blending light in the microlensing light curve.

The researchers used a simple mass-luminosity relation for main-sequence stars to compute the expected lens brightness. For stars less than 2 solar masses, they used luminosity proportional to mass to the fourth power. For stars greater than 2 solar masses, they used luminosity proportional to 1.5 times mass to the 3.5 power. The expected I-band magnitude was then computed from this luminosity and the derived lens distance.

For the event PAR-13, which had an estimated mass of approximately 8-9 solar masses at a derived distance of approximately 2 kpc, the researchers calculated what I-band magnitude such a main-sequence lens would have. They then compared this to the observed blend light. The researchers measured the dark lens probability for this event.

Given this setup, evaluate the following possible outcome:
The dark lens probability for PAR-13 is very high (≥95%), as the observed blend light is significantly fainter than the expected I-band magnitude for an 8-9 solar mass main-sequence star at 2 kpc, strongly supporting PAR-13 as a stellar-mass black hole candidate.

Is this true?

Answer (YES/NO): YES